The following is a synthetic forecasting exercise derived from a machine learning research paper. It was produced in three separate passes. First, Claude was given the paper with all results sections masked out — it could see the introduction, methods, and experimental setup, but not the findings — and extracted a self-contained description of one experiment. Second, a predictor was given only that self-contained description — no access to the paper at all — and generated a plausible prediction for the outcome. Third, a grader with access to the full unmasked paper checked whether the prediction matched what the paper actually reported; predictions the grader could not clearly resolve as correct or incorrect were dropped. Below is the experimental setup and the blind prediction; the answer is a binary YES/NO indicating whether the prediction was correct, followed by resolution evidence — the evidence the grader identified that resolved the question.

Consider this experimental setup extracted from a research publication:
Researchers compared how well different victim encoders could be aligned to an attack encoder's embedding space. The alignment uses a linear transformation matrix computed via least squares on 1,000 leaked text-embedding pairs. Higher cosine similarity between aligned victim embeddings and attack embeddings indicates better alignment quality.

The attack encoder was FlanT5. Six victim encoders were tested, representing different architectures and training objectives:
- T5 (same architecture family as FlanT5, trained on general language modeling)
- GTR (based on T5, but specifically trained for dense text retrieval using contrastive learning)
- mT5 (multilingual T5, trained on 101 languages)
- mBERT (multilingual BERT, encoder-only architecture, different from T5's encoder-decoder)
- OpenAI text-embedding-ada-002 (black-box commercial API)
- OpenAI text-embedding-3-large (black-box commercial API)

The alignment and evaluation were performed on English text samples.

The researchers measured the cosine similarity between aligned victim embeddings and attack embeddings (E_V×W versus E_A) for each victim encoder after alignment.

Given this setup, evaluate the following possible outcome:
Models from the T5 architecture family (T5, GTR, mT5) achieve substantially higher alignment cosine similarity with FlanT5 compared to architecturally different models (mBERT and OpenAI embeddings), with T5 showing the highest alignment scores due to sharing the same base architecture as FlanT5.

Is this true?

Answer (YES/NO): NO